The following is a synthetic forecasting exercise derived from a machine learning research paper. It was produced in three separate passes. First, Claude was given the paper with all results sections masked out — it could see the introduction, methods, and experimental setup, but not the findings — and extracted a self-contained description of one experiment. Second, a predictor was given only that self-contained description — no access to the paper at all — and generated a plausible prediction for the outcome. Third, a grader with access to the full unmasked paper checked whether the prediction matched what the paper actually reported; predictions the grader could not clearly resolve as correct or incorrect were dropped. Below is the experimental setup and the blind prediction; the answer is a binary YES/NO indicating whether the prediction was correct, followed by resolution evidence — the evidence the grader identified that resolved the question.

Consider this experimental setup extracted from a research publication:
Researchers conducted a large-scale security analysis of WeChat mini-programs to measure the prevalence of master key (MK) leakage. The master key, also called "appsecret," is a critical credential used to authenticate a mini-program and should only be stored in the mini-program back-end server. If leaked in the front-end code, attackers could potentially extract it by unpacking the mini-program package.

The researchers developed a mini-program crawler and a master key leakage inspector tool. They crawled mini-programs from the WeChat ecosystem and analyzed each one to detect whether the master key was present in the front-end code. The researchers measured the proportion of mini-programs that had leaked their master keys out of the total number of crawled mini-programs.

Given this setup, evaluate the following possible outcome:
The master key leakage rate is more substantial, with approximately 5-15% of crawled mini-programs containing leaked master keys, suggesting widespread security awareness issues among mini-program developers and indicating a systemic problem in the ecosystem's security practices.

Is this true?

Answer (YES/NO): NO